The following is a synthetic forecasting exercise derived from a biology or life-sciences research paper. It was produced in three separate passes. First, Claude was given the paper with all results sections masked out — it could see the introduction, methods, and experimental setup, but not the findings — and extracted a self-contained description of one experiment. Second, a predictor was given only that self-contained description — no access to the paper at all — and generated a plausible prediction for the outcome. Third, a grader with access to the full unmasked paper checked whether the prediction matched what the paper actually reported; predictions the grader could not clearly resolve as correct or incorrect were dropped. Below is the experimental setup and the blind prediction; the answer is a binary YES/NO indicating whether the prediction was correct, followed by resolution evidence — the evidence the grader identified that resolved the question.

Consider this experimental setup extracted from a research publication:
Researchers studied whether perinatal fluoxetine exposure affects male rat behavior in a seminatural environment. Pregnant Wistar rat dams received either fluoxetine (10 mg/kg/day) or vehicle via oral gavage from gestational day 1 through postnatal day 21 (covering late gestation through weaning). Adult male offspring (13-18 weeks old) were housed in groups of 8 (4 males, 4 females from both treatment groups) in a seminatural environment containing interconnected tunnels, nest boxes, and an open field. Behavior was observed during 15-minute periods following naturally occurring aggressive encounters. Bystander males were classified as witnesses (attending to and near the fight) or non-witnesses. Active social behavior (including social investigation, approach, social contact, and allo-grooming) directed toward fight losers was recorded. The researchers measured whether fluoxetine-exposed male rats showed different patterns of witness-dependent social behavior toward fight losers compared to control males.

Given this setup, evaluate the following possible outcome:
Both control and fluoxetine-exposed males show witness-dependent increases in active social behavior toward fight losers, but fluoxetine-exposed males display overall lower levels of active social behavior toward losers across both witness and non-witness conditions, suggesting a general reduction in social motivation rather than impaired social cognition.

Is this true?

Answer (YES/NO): NO